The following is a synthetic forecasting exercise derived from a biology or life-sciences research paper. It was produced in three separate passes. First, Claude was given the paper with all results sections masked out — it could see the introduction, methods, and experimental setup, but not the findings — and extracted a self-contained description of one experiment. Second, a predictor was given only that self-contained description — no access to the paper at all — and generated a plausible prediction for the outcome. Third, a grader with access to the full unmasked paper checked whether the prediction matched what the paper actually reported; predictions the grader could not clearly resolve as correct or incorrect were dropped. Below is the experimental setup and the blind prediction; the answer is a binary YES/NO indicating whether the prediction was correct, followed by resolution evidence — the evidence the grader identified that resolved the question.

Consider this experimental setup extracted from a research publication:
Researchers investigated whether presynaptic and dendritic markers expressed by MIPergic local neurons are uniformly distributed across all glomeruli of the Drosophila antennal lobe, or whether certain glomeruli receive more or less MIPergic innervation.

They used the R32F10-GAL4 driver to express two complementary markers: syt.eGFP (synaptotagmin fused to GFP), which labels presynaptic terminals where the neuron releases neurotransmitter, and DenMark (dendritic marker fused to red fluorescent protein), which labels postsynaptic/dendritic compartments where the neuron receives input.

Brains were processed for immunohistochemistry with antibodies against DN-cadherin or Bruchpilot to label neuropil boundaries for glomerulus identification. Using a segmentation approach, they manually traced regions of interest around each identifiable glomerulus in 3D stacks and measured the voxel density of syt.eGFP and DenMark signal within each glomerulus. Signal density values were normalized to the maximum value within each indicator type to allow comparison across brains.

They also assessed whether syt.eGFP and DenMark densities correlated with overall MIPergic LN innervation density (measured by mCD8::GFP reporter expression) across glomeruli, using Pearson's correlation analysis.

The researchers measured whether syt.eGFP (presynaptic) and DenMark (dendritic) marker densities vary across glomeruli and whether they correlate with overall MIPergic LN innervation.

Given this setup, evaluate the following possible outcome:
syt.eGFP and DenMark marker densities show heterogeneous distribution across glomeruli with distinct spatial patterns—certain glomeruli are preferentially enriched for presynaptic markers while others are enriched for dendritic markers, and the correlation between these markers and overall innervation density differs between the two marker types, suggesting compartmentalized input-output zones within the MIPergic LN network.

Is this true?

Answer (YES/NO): NO